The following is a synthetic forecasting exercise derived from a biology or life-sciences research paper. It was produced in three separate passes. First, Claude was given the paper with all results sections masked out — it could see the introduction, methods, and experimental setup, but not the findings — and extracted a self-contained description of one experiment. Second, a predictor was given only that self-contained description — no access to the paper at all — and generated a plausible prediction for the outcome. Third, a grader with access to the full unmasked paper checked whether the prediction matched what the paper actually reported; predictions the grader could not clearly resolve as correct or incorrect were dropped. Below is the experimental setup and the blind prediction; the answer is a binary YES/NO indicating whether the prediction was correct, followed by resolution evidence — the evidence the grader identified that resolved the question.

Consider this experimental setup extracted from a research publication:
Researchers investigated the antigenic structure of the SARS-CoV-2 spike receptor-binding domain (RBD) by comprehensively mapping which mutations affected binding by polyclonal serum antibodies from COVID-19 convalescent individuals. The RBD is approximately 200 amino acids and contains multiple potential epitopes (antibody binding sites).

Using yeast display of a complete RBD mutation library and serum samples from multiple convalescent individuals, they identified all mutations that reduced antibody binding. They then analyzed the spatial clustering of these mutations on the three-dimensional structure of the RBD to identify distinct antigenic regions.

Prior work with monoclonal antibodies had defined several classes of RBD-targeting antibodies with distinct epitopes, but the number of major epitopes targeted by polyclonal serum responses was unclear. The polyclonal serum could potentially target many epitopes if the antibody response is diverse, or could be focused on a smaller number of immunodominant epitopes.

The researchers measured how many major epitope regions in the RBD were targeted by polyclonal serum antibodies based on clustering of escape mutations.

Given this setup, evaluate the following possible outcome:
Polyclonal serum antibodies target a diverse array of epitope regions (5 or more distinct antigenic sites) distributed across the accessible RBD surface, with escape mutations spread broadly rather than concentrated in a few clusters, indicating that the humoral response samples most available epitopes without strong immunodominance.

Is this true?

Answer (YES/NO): NO